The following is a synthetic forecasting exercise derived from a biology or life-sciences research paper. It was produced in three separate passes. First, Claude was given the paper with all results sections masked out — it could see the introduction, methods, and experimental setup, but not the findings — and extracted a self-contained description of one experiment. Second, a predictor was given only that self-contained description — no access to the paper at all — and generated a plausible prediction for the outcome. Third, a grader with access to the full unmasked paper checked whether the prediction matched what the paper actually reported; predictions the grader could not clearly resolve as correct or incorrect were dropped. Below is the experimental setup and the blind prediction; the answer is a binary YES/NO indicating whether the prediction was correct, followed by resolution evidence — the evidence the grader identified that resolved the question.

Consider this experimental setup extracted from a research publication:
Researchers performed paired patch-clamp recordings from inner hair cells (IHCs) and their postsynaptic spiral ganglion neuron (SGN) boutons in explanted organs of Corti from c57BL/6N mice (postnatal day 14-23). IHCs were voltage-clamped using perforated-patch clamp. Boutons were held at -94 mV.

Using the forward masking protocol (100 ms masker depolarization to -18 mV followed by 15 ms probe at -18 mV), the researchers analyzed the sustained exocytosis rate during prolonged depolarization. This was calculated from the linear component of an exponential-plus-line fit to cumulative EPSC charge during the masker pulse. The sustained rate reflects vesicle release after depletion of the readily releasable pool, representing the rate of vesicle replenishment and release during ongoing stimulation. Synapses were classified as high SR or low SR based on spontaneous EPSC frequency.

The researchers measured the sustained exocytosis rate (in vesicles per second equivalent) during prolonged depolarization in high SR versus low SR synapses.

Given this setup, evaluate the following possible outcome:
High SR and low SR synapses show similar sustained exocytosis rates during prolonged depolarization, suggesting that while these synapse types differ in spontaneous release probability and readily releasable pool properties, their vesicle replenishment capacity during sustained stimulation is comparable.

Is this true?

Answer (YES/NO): YES